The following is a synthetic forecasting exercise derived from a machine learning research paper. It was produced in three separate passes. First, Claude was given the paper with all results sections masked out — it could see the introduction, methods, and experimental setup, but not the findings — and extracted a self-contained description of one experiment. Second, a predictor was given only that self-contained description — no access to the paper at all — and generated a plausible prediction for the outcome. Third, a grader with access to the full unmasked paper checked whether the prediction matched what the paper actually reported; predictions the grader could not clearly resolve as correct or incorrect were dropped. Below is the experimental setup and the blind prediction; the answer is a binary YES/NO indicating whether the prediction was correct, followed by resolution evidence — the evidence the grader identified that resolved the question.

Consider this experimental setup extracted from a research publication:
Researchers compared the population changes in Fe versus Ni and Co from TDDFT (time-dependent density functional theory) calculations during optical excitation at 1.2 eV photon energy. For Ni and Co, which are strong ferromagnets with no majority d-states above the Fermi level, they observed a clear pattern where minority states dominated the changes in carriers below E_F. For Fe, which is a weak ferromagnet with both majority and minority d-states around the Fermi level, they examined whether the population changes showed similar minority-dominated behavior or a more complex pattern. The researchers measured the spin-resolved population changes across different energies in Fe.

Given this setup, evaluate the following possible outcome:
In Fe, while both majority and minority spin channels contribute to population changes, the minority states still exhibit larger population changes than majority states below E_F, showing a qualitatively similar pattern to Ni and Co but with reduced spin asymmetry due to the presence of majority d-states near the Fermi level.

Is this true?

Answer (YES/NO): NO